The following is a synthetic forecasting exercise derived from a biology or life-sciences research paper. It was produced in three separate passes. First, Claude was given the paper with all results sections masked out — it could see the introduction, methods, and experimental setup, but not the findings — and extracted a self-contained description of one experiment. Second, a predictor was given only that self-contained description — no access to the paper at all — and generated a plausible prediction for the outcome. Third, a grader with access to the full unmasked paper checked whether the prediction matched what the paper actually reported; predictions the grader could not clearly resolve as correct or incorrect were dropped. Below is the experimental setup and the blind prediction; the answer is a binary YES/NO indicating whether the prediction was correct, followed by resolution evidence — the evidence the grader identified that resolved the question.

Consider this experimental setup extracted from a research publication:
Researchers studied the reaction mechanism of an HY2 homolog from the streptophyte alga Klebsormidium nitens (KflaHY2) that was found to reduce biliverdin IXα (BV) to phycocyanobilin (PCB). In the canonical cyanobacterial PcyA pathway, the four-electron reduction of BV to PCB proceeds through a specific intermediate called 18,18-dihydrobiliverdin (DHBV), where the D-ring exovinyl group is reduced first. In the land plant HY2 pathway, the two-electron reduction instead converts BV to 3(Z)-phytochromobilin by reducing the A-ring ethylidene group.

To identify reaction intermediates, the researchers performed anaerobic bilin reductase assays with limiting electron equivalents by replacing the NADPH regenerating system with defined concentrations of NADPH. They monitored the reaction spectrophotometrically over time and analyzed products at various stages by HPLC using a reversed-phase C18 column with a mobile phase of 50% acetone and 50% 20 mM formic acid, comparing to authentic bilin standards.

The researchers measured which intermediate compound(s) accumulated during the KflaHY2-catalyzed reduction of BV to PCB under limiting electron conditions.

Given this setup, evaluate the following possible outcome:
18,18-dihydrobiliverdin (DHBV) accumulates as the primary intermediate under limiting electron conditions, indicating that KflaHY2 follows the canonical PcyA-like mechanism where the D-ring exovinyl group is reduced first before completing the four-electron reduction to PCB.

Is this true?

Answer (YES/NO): NO